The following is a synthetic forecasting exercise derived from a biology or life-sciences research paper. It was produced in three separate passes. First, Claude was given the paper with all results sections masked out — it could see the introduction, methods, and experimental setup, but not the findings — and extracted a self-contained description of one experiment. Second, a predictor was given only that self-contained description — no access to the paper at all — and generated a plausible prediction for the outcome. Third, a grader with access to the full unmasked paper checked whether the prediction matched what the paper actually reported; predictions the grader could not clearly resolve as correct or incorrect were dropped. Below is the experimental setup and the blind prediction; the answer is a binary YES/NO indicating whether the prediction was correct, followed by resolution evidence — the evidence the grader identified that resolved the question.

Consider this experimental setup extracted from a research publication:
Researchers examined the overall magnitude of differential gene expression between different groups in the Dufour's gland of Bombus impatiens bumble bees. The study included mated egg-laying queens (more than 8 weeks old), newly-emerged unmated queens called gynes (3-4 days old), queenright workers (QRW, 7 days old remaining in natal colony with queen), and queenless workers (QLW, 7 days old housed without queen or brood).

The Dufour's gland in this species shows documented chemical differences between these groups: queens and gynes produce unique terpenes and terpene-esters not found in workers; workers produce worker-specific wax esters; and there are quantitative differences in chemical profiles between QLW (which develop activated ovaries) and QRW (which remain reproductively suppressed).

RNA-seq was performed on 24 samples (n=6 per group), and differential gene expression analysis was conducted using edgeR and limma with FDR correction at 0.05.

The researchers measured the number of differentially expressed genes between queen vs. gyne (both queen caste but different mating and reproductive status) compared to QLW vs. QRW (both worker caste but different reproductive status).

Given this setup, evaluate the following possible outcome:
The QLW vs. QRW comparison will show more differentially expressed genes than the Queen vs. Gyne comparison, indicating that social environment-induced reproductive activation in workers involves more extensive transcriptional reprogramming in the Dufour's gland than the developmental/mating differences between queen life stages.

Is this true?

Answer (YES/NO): NO